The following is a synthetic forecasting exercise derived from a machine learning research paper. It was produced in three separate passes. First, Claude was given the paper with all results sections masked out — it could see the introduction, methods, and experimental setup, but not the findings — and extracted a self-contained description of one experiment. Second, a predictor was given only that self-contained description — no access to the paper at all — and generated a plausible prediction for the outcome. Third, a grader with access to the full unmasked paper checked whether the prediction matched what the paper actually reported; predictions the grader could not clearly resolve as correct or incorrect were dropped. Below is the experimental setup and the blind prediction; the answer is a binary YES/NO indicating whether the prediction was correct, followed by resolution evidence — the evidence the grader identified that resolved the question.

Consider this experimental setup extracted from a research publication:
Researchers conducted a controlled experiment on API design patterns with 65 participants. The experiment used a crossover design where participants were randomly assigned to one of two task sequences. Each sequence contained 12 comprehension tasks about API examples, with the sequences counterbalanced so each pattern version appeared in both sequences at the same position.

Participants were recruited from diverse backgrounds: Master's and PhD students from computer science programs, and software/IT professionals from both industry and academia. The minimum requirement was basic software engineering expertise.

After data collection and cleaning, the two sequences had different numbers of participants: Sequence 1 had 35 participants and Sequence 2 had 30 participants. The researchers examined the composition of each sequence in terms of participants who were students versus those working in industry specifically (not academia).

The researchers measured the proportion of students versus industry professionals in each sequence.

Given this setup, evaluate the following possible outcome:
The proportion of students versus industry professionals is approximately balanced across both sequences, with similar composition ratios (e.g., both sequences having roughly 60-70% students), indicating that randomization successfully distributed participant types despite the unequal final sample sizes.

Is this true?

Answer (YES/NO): NO